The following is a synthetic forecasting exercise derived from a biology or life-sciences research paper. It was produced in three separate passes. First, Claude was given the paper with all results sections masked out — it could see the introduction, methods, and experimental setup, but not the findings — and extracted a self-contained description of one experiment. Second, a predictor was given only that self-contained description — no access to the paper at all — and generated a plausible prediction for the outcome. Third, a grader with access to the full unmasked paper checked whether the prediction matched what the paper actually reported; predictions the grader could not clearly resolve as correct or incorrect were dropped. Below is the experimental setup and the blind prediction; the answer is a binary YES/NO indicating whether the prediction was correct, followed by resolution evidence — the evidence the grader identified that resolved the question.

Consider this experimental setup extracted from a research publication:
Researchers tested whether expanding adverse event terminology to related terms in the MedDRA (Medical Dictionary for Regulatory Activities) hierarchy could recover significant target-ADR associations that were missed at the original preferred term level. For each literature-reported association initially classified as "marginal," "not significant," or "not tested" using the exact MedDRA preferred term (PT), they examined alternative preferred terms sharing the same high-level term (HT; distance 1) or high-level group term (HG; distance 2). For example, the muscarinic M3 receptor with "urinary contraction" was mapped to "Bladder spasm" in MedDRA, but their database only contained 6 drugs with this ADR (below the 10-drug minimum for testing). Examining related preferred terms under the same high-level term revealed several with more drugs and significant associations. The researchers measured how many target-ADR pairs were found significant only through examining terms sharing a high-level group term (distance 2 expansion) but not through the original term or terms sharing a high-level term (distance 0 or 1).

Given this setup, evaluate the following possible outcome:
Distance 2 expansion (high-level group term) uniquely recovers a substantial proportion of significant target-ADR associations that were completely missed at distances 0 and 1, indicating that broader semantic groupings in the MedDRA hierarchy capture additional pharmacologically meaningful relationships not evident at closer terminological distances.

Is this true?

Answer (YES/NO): NO